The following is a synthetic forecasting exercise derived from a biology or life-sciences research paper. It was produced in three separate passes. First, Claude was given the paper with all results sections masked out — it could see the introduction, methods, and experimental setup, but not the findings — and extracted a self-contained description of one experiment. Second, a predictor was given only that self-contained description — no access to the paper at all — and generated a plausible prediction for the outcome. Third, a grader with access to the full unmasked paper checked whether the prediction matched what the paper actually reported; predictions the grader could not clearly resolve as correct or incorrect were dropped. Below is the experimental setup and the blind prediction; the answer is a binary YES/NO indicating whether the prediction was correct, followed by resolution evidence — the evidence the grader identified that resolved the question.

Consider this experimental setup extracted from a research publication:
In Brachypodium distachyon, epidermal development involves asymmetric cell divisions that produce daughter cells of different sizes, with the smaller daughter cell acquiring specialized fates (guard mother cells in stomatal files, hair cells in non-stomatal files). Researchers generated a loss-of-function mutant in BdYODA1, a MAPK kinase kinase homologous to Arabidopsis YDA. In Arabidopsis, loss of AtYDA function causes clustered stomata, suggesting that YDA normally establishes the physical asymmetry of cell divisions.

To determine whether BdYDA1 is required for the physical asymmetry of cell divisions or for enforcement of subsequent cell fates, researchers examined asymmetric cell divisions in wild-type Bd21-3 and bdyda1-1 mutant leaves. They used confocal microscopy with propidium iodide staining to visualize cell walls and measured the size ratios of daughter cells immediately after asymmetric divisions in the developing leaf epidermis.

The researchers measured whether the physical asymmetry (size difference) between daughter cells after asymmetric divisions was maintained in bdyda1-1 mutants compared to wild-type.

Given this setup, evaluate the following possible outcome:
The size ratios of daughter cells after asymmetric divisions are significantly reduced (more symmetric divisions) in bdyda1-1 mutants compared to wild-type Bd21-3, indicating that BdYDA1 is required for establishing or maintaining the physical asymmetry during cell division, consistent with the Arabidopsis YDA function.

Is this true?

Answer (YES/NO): NO